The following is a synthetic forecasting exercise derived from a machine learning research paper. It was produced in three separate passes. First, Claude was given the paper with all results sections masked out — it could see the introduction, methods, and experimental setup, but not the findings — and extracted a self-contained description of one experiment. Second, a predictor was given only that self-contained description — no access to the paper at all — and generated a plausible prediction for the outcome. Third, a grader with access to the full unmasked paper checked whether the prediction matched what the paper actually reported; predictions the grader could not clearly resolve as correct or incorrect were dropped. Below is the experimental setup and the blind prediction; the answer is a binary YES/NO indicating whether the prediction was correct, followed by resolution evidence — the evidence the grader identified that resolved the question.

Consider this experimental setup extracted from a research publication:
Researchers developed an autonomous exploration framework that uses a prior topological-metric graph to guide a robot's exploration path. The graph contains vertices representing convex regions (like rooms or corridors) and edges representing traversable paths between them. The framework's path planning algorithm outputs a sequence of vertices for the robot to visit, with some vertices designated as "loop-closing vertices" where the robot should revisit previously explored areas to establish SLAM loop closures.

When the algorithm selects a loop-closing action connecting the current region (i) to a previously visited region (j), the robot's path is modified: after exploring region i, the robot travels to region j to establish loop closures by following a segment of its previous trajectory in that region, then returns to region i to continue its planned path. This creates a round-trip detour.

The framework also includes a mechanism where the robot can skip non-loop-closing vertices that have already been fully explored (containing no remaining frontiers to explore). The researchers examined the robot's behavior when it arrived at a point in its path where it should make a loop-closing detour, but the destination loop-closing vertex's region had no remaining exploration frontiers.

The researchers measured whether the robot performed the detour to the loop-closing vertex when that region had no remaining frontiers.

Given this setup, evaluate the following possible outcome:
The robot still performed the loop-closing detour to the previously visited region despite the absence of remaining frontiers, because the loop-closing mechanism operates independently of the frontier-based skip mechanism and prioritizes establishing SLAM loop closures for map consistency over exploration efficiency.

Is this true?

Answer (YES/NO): YES